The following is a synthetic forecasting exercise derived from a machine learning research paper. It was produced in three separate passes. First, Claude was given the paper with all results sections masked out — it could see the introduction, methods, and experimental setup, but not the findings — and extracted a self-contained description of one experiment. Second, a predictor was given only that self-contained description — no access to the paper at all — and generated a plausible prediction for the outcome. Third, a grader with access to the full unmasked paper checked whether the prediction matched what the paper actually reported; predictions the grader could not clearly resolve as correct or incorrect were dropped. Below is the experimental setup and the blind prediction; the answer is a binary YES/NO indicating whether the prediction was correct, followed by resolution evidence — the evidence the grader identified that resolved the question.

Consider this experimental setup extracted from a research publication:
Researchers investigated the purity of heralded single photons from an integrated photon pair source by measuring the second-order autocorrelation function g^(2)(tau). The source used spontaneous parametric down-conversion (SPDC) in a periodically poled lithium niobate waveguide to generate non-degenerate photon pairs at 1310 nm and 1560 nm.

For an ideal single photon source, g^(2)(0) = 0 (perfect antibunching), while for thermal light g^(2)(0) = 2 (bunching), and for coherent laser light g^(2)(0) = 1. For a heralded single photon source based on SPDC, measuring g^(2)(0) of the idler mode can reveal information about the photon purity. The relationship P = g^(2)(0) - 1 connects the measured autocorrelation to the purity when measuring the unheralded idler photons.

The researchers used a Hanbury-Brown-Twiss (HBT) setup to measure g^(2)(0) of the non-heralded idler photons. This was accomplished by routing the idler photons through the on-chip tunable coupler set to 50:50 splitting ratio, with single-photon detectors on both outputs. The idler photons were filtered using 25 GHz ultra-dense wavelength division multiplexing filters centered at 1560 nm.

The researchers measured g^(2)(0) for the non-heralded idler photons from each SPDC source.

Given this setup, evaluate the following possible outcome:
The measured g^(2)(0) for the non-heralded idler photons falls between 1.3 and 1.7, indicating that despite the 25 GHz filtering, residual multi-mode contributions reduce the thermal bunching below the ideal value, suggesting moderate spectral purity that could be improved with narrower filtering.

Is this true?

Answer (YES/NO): NO